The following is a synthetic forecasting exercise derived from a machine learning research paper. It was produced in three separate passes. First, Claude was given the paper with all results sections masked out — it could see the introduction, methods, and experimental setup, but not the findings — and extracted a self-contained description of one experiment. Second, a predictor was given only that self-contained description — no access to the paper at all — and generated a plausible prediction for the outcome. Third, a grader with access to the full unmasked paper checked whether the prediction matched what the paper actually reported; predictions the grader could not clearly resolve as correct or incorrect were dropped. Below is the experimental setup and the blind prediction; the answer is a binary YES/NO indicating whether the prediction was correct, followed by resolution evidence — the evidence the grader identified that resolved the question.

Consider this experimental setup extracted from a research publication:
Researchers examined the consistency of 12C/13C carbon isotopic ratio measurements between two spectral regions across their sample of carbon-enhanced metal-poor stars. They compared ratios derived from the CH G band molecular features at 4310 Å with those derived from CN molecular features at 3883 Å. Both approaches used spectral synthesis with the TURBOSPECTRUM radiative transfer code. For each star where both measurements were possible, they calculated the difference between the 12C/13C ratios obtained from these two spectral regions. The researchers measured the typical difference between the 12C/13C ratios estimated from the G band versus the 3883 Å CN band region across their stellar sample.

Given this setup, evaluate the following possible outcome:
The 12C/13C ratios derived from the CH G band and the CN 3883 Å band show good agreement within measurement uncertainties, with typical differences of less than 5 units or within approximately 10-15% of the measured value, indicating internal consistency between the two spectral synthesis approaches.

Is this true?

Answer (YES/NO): YES